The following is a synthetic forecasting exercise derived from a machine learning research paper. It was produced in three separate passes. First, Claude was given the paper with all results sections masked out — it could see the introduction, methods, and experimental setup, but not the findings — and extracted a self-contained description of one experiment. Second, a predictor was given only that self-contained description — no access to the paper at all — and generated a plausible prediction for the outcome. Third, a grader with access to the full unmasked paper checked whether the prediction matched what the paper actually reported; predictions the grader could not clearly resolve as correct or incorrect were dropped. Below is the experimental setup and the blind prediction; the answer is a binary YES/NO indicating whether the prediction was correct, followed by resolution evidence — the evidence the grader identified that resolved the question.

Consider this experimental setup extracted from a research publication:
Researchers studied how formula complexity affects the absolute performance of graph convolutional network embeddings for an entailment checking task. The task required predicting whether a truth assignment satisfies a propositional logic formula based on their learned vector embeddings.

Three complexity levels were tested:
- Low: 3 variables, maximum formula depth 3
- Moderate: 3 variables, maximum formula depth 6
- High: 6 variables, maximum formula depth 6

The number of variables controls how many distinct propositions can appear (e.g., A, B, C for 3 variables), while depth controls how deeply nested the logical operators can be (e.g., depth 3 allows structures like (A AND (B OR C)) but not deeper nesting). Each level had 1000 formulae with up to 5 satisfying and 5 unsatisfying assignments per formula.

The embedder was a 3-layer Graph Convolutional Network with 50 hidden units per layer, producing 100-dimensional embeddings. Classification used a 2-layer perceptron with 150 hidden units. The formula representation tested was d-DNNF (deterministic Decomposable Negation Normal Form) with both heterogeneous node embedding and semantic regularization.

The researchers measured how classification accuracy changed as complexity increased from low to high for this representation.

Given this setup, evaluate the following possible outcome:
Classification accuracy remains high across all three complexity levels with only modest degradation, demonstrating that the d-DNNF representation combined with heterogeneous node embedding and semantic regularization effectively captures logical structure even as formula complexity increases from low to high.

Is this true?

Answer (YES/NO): NO